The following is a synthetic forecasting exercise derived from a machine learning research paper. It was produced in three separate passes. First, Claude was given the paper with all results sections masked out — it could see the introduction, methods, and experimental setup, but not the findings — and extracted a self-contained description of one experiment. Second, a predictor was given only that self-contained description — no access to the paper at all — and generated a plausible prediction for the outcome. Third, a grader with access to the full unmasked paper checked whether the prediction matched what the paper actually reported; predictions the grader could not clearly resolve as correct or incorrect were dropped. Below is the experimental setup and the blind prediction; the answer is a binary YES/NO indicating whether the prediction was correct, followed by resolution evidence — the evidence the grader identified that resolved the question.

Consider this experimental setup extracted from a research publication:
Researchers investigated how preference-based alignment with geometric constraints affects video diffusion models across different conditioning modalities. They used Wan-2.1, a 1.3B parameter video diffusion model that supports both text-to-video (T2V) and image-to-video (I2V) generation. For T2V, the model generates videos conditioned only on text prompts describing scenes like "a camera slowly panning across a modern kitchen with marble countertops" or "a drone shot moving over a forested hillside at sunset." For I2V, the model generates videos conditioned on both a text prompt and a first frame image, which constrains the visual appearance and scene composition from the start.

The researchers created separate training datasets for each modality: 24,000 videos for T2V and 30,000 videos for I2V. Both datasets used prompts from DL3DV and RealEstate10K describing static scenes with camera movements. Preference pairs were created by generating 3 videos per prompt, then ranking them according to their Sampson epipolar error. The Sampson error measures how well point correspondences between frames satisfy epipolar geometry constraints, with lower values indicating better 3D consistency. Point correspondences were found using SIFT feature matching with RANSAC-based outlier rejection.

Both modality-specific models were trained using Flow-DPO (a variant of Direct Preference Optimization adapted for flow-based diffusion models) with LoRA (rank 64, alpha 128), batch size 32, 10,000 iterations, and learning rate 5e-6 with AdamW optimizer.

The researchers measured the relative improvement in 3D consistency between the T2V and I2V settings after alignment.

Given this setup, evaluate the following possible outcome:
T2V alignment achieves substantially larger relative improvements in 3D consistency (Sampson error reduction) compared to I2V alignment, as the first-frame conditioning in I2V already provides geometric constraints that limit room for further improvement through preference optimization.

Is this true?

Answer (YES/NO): YES